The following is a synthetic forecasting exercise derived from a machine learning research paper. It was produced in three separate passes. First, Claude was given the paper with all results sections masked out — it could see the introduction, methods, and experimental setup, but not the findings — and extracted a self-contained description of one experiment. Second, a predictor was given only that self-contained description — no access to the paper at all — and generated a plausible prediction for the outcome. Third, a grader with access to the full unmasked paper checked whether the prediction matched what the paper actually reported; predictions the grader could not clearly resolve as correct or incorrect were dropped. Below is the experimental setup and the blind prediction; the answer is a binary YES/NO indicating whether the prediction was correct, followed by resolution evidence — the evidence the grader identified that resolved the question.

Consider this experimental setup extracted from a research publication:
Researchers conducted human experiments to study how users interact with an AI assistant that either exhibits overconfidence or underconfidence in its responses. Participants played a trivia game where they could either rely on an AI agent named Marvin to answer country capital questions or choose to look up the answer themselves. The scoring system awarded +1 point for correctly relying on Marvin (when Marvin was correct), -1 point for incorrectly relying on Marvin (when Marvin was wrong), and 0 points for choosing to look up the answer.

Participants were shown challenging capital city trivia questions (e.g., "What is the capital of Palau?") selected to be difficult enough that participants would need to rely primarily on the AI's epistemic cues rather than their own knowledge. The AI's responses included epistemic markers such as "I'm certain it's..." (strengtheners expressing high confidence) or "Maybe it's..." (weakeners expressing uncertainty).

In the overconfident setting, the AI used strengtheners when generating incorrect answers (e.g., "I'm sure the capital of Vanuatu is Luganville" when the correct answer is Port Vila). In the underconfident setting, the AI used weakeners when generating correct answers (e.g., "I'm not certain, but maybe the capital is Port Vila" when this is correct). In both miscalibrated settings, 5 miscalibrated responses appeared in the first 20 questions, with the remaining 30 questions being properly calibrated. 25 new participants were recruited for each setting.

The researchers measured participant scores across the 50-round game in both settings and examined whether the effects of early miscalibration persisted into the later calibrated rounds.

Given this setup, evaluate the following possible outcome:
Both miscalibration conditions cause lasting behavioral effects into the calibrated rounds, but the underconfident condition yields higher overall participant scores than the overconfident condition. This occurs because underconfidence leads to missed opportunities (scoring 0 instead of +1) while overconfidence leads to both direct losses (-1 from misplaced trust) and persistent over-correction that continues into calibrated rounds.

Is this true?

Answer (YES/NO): NO